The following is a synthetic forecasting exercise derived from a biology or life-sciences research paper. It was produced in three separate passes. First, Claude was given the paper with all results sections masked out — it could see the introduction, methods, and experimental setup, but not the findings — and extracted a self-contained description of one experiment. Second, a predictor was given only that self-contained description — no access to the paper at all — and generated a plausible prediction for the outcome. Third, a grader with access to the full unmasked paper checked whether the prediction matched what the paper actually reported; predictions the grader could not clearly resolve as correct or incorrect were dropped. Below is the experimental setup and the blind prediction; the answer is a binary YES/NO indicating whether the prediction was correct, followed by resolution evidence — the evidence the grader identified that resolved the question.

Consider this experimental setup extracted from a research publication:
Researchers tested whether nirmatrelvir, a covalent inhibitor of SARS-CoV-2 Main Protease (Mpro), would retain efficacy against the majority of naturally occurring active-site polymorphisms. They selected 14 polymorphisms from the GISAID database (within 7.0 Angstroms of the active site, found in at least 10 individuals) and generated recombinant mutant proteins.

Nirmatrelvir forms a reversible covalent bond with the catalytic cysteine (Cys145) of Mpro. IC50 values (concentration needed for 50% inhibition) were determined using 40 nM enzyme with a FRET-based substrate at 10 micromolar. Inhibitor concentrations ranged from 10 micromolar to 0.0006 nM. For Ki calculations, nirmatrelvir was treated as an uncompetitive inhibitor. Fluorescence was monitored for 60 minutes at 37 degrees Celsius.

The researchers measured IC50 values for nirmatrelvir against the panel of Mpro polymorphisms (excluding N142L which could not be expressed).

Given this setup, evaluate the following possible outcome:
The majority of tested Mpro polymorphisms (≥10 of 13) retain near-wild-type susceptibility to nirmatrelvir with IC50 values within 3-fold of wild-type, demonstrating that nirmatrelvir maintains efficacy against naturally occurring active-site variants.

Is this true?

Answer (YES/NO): YES